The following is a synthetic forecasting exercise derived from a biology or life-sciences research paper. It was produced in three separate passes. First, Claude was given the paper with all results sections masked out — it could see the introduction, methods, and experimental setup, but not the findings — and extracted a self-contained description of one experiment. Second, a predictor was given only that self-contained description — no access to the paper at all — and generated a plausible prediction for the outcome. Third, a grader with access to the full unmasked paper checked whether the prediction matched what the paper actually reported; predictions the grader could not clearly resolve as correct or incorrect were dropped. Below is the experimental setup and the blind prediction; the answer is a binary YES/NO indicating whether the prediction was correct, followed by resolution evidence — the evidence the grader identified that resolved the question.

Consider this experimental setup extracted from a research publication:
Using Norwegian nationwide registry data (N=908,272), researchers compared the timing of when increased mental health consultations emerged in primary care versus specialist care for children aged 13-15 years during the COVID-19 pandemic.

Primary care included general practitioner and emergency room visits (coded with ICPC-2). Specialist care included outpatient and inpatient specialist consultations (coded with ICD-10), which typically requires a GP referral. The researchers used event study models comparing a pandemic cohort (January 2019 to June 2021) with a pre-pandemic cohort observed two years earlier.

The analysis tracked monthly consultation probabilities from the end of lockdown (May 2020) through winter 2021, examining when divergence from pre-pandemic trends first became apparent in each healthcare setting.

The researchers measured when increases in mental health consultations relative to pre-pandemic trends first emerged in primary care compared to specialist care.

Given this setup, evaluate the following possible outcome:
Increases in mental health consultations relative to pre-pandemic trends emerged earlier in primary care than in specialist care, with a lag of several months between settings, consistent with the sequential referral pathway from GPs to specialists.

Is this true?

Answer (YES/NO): YES